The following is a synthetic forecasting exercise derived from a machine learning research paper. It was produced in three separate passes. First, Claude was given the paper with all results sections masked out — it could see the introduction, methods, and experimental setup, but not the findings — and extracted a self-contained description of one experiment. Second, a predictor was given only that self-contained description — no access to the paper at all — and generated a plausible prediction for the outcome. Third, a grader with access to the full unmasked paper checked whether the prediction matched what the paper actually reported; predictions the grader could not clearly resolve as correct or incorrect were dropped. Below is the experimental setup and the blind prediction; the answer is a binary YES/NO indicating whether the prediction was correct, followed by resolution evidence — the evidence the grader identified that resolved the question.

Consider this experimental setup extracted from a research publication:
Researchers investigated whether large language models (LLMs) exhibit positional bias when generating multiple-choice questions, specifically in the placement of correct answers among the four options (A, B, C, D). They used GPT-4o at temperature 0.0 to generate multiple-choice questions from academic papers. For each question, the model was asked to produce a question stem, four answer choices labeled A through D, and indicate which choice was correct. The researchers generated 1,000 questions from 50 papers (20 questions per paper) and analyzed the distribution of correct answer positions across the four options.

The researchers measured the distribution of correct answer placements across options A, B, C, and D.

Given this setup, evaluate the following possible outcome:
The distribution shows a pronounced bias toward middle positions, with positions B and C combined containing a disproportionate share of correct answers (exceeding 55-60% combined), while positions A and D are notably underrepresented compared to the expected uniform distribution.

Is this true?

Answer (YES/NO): NO